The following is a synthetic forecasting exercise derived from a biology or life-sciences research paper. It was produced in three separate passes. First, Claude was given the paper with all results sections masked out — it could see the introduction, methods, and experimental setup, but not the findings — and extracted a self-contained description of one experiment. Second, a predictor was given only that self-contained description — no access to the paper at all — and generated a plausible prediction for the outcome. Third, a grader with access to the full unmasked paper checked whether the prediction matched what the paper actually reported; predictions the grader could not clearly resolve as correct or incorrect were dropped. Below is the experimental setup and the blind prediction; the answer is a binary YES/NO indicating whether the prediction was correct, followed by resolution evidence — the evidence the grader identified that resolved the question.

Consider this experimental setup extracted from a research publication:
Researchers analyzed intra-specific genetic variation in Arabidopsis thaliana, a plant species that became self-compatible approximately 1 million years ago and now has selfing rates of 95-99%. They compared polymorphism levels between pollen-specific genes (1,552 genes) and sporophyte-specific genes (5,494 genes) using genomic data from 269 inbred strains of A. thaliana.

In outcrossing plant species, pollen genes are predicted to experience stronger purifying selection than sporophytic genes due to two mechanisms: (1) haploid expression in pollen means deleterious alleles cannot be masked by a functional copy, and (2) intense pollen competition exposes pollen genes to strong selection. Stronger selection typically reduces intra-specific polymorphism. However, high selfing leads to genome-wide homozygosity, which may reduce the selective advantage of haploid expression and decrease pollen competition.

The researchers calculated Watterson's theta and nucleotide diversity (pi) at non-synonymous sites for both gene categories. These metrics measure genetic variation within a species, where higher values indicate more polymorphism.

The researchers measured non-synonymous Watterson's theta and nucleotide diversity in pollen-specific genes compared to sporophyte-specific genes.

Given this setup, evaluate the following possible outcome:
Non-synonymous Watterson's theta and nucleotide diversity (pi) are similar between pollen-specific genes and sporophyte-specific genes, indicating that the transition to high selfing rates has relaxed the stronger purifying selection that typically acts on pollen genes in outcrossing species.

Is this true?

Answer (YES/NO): NO